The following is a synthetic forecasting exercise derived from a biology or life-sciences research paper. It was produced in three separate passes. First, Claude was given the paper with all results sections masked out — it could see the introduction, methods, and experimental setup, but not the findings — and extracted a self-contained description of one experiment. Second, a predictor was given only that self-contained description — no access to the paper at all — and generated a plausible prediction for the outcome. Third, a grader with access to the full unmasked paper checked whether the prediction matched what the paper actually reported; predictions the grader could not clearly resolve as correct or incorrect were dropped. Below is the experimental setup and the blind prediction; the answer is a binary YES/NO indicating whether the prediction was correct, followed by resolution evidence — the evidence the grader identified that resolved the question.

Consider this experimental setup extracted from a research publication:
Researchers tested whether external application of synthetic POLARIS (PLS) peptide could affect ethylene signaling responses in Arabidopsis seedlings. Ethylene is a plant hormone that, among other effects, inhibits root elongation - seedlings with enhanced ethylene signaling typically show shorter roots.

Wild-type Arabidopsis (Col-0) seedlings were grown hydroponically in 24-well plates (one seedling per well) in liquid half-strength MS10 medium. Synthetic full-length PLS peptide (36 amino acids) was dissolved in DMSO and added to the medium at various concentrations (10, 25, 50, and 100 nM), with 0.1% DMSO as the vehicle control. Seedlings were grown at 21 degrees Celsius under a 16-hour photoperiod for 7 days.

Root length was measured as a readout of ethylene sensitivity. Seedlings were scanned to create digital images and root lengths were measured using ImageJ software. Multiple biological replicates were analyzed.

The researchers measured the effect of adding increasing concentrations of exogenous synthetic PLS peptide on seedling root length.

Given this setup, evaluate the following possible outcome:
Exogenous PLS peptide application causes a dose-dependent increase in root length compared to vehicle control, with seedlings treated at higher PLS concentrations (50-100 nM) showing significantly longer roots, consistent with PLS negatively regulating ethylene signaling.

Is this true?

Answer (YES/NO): NO